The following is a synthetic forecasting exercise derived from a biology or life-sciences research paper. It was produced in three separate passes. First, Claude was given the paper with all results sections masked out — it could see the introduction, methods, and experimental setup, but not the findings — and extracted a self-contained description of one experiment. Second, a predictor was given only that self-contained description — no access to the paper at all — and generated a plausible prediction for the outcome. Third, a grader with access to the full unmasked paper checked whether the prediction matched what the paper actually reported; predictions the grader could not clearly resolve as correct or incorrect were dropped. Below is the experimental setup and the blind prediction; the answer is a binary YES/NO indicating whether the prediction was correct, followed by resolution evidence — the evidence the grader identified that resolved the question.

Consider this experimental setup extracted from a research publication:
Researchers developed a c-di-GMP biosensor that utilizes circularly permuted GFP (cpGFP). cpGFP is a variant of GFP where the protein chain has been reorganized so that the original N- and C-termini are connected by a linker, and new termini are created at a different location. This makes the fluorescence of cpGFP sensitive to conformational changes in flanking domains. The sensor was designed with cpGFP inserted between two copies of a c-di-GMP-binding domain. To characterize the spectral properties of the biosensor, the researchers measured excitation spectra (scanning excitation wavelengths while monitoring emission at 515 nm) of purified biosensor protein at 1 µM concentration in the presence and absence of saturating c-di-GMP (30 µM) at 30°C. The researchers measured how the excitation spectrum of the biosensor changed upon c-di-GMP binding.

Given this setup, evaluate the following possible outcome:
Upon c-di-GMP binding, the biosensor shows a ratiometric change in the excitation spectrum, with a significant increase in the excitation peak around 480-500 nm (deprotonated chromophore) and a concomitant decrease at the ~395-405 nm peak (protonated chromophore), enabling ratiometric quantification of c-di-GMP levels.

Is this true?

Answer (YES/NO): YES